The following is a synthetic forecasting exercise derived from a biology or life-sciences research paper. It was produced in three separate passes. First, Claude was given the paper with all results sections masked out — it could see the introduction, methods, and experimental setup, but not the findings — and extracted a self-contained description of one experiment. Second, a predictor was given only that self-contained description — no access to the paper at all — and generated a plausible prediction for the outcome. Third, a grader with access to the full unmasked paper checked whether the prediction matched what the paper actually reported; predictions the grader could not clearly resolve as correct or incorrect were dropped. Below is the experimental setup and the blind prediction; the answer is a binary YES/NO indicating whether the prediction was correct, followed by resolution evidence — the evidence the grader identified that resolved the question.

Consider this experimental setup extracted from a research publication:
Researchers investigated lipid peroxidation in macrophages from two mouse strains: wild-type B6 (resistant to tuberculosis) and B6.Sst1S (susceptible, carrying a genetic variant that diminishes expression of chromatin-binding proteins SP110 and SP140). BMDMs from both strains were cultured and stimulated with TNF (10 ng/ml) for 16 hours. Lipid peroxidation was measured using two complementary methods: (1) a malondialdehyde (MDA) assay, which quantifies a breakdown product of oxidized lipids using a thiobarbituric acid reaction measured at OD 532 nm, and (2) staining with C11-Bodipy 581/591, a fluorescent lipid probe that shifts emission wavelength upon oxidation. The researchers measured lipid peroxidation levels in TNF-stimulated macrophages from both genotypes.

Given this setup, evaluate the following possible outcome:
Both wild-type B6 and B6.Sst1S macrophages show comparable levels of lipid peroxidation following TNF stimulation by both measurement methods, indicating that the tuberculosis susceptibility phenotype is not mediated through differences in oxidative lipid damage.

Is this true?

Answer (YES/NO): NO